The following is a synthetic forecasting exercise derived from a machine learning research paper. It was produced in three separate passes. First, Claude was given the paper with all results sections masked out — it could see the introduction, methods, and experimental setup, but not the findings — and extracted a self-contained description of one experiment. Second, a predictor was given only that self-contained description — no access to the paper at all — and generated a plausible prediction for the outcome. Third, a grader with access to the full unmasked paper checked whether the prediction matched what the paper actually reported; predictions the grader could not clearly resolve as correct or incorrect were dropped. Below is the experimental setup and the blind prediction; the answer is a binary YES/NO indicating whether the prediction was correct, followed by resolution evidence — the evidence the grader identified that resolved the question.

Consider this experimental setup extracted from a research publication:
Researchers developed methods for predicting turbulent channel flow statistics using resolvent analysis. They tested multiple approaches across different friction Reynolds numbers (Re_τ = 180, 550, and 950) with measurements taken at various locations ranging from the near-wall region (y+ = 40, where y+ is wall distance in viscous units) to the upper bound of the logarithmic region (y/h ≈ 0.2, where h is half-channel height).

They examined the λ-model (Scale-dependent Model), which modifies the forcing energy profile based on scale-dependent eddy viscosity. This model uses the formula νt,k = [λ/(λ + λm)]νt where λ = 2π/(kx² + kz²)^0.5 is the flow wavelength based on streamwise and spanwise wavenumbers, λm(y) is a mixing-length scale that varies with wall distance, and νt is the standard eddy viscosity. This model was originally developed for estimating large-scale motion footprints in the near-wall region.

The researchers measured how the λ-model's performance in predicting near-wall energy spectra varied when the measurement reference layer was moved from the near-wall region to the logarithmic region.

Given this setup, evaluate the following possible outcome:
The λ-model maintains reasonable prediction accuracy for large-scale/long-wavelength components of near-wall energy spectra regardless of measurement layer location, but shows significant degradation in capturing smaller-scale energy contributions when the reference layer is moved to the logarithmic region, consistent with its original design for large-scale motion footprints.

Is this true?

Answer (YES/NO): NO